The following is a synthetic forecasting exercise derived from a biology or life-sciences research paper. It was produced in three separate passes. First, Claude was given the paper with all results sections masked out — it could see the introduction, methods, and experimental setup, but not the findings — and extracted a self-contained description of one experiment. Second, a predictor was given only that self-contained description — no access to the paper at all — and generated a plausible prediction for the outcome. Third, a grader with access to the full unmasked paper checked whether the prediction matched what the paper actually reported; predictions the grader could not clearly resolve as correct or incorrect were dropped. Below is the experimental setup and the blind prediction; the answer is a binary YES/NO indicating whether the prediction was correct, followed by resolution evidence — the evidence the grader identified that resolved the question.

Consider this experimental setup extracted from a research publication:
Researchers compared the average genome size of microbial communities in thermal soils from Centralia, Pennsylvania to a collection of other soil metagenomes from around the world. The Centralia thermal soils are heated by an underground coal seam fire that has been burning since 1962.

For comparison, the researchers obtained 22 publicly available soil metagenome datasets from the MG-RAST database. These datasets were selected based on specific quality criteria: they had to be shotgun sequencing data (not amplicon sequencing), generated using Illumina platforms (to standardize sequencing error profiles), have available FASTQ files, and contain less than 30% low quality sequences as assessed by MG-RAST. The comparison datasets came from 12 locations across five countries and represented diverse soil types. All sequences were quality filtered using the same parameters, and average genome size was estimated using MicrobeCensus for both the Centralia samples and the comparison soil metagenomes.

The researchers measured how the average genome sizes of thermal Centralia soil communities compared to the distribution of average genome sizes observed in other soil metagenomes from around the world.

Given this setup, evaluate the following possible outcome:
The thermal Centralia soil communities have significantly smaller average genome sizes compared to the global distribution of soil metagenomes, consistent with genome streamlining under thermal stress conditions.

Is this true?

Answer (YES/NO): NO